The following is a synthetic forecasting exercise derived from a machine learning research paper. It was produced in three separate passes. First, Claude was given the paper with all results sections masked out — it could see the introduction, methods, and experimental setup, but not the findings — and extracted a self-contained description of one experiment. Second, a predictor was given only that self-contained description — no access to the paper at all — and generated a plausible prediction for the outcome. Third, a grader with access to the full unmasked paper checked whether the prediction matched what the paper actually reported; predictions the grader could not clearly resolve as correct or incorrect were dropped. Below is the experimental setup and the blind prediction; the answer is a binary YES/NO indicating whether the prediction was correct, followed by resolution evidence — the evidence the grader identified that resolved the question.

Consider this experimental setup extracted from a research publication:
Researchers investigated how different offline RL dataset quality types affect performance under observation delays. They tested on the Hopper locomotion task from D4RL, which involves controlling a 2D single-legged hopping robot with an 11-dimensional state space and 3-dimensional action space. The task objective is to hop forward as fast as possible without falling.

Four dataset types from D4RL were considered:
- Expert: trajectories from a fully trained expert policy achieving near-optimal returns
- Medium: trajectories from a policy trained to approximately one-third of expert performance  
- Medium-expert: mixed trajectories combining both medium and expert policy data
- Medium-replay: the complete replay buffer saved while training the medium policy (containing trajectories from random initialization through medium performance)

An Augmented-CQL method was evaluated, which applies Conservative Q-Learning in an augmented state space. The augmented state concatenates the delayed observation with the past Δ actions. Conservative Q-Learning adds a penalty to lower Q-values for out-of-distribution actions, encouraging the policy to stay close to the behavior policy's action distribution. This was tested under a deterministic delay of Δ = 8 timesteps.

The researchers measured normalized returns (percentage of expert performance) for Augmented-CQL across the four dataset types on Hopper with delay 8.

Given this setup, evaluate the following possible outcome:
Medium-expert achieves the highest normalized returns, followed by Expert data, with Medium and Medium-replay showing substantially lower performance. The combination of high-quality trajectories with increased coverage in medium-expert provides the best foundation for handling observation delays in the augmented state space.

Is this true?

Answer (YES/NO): NO